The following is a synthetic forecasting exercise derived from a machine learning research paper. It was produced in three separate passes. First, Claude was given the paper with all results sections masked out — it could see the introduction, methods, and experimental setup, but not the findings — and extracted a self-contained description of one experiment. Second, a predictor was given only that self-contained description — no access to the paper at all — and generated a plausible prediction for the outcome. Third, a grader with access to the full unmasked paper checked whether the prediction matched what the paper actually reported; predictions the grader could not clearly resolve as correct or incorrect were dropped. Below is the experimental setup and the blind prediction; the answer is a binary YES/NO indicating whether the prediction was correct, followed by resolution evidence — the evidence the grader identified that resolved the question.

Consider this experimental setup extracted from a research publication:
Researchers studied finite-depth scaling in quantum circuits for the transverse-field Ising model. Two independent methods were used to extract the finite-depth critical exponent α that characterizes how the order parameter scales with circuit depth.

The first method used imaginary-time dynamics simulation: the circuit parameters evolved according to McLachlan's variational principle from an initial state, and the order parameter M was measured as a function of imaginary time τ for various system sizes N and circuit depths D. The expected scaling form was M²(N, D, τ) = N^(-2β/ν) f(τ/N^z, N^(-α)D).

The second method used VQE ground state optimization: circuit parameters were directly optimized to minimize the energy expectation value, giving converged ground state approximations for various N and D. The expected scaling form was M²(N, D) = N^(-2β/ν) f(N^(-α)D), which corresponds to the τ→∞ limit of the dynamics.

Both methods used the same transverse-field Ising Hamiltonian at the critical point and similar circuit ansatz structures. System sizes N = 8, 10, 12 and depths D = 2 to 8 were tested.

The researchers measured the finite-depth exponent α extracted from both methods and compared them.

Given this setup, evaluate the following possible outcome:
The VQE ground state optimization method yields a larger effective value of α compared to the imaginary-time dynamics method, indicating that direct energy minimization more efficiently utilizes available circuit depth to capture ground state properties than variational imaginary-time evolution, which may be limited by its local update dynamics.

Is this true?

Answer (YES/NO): NO